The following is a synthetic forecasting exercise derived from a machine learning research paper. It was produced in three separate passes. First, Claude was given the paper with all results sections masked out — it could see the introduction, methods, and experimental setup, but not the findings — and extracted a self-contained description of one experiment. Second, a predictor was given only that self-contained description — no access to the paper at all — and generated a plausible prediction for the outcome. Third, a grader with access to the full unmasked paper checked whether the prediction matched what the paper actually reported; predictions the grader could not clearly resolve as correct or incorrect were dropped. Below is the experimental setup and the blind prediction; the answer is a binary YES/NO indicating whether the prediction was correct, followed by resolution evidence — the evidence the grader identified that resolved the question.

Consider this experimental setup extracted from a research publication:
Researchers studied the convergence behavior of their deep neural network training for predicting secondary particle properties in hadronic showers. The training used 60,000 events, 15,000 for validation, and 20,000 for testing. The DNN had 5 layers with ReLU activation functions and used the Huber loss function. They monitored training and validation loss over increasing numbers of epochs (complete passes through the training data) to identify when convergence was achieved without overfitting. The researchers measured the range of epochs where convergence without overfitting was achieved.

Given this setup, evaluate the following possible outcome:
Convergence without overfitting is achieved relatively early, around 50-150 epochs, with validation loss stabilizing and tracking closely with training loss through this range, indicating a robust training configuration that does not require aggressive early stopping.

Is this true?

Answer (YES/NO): NO